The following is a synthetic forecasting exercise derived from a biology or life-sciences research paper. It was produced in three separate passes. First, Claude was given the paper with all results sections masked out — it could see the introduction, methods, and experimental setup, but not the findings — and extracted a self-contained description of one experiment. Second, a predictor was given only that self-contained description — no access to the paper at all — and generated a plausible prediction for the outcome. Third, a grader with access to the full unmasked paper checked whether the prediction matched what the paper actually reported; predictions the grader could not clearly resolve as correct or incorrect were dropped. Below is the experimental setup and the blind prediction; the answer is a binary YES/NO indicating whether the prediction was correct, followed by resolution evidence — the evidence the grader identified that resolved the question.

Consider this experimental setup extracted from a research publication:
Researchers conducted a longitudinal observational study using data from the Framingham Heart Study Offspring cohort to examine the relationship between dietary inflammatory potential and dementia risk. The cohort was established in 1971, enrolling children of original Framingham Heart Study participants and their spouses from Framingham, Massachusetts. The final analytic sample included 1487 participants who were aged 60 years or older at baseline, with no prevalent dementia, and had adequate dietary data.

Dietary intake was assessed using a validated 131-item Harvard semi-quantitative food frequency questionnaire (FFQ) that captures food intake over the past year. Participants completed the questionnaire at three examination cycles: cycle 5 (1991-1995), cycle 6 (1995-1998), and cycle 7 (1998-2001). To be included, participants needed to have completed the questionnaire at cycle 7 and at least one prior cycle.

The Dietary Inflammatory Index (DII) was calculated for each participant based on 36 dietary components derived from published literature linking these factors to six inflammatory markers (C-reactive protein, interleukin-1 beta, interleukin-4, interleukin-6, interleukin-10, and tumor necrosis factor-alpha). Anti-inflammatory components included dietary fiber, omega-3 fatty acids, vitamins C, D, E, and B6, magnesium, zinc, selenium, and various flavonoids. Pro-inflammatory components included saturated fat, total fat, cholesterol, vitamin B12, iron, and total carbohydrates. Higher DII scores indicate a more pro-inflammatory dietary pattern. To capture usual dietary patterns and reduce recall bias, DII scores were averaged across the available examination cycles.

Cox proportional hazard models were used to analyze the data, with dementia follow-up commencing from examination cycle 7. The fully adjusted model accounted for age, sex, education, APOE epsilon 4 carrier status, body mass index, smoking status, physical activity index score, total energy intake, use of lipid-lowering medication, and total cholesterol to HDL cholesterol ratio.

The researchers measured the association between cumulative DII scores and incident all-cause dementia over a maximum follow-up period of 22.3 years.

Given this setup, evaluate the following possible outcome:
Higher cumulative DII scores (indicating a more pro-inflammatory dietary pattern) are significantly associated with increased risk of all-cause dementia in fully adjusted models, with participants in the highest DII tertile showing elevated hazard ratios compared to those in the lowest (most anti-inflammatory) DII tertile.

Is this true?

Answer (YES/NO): NO